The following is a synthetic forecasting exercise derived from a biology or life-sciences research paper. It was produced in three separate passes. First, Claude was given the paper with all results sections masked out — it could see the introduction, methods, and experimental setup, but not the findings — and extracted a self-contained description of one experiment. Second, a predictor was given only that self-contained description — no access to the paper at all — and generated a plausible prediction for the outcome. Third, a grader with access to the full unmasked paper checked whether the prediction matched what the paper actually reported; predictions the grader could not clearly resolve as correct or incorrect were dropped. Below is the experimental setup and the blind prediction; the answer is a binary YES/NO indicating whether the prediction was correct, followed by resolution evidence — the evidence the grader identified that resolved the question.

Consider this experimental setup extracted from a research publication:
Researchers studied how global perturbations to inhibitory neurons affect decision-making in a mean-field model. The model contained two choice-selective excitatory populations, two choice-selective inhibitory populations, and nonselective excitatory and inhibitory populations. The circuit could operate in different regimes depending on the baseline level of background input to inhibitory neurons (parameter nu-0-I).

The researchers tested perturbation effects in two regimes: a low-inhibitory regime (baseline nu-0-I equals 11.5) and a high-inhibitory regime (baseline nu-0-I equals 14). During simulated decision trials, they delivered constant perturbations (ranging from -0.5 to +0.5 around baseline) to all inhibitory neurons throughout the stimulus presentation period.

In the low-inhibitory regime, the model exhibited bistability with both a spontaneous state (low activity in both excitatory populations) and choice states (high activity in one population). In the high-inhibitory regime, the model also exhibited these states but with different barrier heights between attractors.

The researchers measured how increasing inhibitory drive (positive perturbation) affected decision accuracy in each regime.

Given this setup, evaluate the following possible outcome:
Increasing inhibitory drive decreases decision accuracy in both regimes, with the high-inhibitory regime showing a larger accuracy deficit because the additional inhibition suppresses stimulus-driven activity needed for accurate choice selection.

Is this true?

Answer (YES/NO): NO